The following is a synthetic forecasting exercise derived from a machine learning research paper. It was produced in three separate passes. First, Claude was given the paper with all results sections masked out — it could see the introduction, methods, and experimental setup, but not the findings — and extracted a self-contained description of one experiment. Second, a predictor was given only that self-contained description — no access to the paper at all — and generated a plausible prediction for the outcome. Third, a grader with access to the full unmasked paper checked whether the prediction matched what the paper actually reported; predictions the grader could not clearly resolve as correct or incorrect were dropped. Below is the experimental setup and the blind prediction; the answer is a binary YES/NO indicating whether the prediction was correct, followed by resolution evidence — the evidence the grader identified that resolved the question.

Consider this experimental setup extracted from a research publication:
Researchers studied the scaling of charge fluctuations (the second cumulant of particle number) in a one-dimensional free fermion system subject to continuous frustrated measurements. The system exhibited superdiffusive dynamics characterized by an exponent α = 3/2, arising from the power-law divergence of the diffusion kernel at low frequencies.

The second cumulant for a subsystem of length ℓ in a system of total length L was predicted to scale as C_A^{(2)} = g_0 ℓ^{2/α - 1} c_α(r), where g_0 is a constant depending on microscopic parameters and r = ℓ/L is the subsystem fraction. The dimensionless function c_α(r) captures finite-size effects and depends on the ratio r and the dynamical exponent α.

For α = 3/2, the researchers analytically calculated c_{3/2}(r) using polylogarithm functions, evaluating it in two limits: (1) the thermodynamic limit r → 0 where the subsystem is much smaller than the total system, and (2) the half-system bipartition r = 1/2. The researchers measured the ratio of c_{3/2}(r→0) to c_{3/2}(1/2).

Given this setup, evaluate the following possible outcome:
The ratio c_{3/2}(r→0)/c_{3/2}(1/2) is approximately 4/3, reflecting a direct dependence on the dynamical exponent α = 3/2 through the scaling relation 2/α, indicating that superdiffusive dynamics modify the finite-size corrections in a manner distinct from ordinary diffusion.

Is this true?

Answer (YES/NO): NO